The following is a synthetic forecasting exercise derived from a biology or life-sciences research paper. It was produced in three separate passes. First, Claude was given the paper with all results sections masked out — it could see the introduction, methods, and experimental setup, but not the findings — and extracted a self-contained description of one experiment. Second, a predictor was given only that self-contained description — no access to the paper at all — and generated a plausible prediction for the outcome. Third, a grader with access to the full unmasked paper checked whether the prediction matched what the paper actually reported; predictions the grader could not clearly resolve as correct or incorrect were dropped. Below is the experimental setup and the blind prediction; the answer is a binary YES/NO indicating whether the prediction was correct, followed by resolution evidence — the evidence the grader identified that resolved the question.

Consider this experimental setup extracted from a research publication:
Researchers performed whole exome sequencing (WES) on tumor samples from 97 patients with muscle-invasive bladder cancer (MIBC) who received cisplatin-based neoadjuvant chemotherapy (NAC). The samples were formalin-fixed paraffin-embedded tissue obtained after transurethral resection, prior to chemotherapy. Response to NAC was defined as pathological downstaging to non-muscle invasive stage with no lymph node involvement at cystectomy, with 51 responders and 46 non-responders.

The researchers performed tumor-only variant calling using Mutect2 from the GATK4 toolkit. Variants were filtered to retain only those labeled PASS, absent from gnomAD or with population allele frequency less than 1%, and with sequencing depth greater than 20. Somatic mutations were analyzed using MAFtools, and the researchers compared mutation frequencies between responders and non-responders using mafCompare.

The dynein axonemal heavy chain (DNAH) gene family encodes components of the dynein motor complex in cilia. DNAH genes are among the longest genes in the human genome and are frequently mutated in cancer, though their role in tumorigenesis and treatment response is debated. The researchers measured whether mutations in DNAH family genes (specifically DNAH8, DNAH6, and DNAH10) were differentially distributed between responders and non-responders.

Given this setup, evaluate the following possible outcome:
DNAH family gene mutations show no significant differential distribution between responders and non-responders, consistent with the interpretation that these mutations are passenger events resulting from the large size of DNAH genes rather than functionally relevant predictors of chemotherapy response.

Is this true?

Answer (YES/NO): NO